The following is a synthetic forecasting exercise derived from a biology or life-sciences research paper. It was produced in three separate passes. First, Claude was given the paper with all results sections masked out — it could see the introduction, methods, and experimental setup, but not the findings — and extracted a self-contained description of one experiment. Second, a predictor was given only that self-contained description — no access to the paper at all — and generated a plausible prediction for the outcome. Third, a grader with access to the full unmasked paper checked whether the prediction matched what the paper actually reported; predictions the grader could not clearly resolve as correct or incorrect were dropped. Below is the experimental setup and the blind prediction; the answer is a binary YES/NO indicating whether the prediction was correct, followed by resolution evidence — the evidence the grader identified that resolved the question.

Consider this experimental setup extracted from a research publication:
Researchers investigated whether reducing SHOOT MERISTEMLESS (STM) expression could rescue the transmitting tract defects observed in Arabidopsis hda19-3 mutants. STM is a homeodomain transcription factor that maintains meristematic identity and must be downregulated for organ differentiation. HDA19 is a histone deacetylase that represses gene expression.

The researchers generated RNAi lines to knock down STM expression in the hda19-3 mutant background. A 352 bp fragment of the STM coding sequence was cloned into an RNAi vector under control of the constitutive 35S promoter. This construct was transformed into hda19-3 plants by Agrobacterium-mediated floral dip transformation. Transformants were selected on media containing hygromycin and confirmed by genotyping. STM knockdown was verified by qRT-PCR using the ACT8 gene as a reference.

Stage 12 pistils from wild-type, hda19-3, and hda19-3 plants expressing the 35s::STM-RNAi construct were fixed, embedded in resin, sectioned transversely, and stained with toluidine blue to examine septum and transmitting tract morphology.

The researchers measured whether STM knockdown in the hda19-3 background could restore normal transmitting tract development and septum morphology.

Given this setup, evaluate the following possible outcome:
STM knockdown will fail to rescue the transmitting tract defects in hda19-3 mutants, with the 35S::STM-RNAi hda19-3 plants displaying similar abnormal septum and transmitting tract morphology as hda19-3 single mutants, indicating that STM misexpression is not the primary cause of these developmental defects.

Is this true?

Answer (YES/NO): NO